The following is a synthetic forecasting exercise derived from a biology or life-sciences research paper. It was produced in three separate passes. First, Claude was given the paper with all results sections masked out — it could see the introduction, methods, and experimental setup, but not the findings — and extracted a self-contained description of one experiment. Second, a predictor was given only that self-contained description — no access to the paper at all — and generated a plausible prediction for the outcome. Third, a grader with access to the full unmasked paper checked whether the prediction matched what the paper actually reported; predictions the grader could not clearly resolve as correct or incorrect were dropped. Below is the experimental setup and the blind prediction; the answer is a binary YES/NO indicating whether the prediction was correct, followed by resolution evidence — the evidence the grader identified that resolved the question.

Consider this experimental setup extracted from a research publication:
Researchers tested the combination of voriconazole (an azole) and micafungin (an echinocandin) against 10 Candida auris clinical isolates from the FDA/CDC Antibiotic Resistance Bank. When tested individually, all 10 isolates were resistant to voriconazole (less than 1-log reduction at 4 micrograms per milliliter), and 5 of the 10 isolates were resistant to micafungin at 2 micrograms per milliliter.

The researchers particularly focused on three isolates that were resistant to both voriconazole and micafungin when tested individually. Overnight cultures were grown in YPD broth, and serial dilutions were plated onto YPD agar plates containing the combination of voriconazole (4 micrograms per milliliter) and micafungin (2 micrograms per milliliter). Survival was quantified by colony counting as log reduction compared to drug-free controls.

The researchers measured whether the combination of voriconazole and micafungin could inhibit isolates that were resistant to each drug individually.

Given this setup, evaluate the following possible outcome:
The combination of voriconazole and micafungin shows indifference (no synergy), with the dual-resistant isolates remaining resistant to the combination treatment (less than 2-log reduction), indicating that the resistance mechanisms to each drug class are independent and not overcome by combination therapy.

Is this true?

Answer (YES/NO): NO